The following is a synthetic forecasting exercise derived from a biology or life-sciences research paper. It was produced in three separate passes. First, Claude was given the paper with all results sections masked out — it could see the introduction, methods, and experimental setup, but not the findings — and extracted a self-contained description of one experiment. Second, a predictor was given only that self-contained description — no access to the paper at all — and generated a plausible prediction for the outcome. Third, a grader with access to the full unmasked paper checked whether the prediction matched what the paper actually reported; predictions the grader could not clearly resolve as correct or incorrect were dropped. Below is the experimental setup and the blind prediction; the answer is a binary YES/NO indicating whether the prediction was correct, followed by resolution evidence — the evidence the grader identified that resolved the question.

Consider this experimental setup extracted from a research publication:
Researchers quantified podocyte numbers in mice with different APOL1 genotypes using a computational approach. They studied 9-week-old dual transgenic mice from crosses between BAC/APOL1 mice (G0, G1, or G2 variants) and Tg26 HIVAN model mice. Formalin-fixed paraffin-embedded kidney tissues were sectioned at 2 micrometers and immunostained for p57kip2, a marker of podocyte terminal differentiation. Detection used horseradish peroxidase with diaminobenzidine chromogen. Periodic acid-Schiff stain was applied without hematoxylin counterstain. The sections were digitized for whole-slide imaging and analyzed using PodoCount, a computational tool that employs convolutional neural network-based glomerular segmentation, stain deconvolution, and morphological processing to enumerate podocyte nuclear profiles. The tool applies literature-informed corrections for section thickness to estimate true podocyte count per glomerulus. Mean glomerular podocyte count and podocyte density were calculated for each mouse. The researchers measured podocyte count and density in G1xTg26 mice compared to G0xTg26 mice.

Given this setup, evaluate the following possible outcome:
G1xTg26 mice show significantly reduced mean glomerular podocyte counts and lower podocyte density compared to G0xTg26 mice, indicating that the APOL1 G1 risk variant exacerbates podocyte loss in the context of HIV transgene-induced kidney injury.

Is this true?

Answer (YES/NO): YES